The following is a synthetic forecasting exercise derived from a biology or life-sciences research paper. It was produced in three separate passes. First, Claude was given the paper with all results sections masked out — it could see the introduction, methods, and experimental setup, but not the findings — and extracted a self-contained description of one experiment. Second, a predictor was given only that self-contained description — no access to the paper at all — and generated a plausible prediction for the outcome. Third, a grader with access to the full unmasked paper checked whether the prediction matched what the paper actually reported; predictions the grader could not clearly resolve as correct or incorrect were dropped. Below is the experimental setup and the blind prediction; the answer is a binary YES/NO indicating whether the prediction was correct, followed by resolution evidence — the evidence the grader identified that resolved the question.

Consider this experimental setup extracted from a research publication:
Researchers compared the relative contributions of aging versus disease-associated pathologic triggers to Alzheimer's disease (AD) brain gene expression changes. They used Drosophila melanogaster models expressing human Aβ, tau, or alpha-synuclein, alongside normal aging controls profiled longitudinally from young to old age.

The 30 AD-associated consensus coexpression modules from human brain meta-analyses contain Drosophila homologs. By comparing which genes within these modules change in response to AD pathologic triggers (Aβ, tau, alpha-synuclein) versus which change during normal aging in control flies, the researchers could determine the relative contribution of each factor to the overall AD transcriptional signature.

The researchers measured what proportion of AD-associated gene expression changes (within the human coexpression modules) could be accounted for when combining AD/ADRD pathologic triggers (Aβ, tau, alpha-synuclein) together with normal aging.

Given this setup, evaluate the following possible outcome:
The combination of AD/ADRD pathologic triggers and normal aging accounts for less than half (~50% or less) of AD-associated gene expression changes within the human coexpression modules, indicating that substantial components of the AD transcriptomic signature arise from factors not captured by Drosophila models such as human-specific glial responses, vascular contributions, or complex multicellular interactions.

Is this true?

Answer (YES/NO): NO